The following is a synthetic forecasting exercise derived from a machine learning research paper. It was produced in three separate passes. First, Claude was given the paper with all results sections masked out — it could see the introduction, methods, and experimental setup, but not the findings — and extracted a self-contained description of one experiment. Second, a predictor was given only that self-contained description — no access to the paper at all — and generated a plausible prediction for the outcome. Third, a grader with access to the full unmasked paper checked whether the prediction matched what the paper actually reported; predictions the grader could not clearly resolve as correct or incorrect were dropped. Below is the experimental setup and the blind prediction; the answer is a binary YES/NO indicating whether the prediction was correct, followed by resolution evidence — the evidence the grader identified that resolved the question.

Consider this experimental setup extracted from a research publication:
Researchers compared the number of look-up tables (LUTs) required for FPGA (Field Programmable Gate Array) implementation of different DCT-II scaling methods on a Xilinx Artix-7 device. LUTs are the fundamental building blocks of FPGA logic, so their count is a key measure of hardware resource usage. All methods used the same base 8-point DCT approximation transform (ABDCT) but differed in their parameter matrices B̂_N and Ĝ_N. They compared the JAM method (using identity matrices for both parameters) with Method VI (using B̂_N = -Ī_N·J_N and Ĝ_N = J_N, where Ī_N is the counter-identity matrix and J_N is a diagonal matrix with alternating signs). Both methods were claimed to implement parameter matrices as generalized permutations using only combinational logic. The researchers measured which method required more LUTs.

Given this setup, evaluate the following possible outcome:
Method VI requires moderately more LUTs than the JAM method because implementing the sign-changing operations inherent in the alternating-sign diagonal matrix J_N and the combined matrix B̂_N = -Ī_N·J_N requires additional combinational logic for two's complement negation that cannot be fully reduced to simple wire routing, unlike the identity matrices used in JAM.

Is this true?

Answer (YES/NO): YES